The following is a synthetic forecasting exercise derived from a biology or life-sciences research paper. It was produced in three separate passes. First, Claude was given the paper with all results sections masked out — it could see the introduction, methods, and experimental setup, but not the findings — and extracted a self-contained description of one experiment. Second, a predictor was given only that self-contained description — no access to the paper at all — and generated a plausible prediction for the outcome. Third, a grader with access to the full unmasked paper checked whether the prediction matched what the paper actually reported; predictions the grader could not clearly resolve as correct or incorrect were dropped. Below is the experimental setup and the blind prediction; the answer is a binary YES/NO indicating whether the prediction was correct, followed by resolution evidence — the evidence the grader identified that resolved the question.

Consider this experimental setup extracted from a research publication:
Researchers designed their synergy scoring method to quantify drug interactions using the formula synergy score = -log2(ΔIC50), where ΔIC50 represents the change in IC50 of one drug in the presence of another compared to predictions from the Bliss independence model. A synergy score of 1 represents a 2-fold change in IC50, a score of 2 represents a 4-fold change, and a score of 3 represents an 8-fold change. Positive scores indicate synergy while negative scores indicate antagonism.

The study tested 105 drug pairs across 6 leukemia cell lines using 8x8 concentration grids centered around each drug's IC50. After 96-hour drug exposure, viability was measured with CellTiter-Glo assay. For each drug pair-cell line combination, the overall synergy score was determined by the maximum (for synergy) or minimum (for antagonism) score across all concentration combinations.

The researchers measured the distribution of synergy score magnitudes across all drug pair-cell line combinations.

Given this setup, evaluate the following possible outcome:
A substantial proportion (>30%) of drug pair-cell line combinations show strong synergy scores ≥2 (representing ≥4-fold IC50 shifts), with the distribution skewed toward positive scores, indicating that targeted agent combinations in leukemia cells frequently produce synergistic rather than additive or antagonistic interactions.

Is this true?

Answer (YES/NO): NO